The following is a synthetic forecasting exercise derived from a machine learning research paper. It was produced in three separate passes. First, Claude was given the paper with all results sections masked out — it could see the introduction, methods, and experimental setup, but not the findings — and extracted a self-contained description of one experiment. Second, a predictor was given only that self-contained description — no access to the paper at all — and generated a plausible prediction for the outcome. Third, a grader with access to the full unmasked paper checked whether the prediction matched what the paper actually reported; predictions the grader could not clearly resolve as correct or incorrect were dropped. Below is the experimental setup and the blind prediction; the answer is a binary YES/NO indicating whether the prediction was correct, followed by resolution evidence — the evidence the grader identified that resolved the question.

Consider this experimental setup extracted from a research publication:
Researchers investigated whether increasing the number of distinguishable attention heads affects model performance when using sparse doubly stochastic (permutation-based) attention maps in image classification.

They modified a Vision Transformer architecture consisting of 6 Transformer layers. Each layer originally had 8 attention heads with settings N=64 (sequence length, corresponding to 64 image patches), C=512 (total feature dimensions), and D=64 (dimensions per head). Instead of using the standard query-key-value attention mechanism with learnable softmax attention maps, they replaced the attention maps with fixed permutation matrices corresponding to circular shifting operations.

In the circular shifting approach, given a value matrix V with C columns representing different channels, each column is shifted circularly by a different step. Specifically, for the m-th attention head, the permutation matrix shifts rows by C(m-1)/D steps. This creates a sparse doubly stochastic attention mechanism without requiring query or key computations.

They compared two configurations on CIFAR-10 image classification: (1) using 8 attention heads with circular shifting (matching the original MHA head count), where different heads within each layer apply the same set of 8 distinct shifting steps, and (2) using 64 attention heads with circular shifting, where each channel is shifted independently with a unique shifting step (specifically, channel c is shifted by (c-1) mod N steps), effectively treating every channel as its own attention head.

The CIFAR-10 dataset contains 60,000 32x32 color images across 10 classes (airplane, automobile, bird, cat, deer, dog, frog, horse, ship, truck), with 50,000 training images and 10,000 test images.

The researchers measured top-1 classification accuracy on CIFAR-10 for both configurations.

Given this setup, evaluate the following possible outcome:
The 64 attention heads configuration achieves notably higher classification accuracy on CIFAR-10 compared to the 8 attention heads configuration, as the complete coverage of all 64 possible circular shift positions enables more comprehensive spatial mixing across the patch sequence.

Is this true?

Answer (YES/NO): YES